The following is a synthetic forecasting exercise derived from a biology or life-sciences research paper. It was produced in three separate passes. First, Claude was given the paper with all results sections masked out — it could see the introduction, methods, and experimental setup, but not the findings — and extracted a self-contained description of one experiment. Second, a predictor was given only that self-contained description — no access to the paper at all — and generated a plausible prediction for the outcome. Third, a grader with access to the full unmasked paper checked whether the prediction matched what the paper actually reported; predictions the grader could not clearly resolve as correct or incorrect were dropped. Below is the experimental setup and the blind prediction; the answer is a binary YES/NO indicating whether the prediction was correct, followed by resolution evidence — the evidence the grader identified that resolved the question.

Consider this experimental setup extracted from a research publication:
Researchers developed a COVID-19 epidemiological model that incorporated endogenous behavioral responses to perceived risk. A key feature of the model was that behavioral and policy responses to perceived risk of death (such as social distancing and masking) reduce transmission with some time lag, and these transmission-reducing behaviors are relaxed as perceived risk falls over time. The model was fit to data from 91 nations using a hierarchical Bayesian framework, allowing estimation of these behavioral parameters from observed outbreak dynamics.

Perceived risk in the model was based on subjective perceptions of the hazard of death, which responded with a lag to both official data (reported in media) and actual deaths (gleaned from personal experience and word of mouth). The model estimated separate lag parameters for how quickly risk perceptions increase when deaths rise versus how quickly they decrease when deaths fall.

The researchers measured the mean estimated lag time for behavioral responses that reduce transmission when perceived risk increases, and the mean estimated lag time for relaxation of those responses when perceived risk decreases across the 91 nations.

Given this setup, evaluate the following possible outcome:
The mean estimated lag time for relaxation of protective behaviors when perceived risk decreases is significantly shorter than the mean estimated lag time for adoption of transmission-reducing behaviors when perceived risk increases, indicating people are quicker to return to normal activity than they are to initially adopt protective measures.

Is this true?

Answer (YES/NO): NO